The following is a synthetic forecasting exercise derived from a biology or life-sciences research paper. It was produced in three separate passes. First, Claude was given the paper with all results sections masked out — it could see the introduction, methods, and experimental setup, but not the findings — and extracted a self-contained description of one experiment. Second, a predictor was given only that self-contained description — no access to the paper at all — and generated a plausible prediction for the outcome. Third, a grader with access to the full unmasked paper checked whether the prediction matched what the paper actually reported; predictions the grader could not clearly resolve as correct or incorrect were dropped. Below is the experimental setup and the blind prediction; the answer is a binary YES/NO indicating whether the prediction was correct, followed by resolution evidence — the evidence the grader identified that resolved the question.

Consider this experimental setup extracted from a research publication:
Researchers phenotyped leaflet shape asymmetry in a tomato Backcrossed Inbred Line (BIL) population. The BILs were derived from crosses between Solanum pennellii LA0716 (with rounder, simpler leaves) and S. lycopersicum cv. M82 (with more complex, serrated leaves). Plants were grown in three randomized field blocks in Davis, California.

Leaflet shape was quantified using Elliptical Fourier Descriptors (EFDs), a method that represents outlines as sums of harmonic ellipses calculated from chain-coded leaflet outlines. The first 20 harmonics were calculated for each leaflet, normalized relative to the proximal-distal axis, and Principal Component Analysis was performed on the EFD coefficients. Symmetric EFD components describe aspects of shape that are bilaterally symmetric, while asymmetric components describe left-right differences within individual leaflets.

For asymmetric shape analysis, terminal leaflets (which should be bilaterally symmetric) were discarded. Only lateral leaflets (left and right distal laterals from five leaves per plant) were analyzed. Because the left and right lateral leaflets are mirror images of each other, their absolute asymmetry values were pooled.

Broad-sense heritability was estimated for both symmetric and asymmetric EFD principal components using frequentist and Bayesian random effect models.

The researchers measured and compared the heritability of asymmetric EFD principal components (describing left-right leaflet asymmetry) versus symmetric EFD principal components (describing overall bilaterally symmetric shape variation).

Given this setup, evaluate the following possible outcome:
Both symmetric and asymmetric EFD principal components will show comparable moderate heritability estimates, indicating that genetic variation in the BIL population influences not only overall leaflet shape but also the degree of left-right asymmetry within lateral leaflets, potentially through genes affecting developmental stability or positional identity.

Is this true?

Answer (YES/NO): NO